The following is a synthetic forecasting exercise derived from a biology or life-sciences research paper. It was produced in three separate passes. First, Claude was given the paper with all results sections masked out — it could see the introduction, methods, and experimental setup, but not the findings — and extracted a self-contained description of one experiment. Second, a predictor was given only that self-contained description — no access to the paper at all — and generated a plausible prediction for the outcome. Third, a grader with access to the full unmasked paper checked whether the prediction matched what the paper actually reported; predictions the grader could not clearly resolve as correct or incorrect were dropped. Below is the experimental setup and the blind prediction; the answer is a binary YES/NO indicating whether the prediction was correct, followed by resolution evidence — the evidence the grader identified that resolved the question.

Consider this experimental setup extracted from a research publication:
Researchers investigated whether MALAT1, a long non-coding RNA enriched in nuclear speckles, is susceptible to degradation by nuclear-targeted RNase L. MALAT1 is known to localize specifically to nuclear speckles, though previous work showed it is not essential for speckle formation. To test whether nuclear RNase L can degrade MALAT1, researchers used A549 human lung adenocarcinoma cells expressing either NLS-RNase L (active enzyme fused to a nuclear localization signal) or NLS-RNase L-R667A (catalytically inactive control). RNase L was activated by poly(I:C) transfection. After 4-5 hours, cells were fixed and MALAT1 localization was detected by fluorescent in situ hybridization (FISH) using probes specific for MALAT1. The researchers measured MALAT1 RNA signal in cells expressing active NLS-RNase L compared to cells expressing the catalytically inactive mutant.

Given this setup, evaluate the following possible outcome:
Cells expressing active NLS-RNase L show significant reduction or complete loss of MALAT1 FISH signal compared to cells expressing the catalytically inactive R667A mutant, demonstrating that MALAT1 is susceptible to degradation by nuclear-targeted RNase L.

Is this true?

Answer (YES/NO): YES